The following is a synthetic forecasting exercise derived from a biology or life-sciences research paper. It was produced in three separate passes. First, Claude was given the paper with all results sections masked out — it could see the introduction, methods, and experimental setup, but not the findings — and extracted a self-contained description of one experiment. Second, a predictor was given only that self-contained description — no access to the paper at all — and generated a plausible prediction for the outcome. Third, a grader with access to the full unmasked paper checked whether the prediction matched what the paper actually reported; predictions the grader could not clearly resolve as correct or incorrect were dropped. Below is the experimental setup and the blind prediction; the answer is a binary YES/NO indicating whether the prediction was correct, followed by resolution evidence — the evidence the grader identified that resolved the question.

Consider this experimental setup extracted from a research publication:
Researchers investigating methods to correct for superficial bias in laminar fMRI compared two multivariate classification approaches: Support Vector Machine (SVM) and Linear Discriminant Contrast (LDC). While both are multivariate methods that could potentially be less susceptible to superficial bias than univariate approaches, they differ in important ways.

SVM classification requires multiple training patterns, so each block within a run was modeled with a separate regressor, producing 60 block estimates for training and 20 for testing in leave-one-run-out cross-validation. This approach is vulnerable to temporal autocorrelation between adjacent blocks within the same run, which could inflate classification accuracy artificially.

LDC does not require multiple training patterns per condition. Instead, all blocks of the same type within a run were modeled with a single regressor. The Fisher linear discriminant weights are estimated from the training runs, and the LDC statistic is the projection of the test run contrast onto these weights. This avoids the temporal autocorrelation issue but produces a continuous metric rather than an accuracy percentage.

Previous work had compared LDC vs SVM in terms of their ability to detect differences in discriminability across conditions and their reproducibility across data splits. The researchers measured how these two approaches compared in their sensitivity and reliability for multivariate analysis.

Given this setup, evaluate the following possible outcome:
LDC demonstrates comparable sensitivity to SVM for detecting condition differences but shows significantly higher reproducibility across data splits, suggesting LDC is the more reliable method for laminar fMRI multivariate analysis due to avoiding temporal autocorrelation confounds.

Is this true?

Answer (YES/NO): NO